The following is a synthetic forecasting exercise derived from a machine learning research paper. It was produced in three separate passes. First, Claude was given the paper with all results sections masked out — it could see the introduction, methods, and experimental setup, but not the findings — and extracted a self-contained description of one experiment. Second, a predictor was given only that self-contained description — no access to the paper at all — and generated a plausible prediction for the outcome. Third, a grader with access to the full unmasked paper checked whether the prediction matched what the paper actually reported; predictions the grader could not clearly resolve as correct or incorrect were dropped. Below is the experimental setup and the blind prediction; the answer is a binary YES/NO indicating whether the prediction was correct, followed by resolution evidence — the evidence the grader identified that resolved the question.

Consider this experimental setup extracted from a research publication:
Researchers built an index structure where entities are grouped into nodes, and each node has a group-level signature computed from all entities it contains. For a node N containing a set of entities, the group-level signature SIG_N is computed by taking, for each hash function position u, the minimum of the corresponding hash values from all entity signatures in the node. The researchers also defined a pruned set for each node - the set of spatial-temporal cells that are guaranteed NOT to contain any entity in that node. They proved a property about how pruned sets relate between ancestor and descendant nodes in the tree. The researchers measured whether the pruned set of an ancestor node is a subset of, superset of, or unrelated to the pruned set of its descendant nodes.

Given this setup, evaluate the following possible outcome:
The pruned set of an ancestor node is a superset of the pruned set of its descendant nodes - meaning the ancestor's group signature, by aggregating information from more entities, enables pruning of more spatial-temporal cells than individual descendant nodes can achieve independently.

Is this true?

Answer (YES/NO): NO